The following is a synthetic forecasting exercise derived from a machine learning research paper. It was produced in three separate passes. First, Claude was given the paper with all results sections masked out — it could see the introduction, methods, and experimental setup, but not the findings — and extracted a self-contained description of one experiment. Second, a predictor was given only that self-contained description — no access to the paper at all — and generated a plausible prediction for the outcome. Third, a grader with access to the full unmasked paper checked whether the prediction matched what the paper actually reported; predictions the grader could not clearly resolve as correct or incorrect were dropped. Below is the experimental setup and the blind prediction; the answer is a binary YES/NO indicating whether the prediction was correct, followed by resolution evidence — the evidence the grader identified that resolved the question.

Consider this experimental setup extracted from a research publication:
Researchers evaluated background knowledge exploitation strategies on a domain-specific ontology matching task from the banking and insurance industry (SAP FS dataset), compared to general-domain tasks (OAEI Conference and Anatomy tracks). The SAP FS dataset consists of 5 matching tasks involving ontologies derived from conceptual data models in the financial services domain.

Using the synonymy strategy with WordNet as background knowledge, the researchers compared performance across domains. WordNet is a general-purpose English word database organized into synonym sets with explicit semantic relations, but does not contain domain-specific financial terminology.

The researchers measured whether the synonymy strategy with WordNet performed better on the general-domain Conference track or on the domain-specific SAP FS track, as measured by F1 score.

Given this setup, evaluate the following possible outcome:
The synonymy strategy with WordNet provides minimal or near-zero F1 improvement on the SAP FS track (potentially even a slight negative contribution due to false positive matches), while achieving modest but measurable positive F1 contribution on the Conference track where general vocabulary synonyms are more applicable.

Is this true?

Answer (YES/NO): YES